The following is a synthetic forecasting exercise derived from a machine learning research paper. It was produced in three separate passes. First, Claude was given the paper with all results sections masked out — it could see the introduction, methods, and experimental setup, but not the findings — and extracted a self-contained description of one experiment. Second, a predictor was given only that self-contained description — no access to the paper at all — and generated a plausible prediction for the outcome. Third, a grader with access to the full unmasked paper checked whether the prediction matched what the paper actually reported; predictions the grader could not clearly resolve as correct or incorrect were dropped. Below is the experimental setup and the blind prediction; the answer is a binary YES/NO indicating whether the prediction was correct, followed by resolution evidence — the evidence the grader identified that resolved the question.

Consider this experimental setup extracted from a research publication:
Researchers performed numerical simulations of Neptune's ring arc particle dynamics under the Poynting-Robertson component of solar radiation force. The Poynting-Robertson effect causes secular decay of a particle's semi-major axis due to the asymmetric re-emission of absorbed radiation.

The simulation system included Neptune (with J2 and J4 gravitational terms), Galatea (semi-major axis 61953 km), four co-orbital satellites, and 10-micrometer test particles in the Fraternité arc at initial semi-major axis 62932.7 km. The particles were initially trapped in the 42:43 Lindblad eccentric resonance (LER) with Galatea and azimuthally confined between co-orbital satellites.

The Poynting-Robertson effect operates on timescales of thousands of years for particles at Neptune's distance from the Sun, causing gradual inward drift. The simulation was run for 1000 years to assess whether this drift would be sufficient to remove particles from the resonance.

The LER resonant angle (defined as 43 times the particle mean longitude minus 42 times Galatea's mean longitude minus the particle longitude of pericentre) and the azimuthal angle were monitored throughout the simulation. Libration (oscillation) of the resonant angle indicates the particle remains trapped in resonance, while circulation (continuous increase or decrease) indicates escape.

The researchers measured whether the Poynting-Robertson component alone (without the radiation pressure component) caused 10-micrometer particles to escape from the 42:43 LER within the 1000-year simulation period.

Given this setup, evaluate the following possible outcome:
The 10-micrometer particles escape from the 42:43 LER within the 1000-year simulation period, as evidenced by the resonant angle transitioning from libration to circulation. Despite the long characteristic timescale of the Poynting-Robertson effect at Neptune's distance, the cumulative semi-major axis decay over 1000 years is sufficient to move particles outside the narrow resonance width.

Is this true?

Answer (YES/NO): NO